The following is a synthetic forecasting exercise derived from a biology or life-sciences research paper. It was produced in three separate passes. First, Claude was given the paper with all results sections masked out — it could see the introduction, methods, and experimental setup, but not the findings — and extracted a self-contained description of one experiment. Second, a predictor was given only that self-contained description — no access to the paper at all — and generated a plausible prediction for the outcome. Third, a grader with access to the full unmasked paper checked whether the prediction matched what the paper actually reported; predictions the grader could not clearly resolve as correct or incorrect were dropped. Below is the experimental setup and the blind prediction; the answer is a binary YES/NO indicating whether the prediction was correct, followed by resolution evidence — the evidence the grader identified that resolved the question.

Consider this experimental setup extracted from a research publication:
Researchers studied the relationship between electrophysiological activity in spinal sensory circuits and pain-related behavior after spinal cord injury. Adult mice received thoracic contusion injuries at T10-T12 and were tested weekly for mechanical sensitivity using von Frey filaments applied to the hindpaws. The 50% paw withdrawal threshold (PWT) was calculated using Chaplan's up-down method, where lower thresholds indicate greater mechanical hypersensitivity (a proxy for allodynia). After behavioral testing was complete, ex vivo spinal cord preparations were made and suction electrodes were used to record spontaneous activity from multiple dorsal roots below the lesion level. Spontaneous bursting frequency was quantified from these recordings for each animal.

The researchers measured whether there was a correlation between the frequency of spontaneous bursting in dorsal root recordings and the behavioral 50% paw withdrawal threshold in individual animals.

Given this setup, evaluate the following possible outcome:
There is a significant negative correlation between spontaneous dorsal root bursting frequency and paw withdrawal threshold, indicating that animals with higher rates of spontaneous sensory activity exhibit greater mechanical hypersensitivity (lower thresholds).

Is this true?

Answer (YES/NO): YES